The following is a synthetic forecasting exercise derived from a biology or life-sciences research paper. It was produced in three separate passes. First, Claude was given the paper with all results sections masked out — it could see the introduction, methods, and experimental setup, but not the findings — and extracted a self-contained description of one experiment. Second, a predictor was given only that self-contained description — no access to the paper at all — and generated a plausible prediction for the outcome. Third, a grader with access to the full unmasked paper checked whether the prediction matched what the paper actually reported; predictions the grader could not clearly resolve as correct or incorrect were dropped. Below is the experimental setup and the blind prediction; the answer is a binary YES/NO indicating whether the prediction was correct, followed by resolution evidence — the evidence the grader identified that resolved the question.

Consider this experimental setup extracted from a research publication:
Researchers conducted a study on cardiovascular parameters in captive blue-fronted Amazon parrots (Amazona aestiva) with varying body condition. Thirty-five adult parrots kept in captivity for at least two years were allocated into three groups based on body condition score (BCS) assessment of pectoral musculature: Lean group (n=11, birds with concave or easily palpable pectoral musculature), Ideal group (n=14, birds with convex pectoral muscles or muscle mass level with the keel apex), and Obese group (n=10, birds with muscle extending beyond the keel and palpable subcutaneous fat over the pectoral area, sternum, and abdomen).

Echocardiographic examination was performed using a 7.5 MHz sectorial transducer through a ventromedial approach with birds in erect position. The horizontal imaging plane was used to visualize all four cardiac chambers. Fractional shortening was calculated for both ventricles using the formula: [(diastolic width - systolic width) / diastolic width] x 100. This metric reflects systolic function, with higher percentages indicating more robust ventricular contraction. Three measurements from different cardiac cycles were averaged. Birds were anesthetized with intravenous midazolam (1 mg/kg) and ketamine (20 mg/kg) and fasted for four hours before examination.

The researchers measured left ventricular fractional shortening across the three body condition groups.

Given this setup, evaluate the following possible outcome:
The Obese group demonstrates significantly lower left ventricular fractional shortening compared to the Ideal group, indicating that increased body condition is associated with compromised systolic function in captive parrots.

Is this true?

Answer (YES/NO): NO